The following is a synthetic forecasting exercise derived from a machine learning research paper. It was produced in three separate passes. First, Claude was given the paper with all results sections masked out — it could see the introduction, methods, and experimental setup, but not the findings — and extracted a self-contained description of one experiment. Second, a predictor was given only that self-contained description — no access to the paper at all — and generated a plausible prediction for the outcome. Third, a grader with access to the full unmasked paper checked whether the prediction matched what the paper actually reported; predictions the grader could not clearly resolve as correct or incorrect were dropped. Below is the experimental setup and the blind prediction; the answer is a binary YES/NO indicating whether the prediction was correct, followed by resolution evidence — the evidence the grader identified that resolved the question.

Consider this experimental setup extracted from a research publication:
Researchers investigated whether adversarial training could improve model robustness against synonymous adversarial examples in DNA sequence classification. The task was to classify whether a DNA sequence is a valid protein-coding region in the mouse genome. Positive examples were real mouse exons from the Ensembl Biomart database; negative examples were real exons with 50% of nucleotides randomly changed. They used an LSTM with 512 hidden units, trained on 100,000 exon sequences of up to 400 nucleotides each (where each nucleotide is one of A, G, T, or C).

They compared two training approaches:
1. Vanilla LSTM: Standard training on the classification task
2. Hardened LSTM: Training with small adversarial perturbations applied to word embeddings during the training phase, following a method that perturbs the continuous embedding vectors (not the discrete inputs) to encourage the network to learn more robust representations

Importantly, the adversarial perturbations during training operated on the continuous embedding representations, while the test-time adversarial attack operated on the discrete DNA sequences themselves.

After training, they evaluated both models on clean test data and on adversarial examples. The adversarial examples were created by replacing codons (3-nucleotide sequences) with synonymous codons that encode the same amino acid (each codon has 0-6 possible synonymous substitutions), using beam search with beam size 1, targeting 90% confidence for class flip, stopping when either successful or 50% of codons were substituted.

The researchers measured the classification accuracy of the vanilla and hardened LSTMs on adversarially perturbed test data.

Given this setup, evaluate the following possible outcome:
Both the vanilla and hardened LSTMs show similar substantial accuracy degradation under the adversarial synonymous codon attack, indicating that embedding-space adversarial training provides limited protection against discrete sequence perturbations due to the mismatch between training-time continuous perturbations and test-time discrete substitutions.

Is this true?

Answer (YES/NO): NO